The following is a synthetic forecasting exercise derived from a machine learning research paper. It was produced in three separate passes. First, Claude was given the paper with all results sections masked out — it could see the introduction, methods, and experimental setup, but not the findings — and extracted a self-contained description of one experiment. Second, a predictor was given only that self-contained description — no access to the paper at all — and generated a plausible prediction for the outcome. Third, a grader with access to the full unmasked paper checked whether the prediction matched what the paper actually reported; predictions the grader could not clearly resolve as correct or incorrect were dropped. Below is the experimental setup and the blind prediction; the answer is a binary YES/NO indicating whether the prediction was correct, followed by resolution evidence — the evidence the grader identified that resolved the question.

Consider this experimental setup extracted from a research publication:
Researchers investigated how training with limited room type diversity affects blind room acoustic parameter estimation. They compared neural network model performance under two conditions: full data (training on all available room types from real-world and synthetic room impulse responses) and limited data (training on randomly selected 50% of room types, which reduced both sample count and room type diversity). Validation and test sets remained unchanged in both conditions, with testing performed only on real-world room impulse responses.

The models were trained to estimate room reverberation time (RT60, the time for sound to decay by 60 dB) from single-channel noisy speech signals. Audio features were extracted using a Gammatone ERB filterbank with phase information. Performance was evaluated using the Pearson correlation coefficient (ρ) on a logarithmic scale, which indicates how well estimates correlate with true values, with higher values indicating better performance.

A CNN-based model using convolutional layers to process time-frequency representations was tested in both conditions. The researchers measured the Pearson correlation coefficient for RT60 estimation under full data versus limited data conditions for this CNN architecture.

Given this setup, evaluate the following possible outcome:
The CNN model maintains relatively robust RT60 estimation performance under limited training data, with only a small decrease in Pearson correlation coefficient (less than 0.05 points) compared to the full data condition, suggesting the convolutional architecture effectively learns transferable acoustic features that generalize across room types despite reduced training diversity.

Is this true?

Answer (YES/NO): YES